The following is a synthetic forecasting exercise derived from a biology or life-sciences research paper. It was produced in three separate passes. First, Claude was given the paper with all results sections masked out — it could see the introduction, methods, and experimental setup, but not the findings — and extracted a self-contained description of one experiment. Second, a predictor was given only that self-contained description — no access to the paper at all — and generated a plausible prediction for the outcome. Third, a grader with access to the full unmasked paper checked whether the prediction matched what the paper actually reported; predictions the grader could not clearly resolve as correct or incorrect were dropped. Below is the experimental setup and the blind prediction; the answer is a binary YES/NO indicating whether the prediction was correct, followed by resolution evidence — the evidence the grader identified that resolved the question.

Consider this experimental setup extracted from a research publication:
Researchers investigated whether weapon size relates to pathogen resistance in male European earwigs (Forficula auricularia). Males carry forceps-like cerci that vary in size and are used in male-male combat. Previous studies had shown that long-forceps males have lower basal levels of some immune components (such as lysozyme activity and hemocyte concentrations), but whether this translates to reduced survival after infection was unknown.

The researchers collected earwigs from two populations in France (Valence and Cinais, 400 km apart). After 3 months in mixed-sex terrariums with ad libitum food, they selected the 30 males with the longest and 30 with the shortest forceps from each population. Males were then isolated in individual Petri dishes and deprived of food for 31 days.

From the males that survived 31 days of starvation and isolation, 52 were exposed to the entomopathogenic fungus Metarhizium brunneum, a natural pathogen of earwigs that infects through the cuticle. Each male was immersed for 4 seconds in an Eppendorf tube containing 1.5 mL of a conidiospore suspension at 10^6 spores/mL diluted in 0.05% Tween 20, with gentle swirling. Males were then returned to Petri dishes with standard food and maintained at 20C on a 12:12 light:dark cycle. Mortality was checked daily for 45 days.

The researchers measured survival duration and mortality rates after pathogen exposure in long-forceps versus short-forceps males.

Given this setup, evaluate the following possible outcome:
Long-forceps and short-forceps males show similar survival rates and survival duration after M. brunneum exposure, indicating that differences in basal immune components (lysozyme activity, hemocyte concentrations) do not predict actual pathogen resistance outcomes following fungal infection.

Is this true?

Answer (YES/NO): YES